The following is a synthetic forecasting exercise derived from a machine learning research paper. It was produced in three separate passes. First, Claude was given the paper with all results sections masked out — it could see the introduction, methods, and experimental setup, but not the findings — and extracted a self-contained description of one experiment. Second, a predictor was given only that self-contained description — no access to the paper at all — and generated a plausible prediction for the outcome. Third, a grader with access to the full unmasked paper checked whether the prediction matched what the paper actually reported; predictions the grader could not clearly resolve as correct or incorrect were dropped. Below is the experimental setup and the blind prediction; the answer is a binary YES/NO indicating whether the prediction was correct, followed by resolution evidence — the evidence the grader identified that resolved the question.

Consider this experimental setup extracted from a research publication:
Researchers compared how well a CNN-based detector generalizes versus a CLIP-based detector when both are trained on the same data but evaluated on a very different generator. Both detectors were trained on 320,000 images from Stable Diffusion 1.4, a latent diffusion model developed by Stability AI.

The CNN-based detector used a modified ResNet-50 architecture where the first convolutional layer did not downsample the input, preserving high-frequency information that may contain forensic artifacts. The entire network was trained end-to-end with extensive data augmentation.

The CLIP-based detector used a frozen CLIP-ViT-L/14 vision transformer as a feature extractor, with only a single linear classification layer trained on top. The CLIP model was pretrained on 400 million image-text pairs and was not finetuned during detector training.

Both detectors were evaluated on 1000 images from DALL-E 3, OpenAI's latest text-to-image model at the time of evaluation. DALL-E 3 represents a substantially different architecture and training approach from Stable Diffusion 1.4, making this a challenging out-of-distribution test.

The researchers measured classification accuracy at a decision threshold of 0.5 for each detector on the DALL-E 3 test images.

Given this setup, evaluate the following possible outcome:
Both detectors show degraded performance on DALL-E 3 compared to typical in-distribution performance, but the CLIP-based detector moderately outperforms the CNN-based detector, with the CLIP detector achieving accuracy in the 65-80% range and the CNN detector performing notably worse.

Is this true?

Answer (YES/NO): NO